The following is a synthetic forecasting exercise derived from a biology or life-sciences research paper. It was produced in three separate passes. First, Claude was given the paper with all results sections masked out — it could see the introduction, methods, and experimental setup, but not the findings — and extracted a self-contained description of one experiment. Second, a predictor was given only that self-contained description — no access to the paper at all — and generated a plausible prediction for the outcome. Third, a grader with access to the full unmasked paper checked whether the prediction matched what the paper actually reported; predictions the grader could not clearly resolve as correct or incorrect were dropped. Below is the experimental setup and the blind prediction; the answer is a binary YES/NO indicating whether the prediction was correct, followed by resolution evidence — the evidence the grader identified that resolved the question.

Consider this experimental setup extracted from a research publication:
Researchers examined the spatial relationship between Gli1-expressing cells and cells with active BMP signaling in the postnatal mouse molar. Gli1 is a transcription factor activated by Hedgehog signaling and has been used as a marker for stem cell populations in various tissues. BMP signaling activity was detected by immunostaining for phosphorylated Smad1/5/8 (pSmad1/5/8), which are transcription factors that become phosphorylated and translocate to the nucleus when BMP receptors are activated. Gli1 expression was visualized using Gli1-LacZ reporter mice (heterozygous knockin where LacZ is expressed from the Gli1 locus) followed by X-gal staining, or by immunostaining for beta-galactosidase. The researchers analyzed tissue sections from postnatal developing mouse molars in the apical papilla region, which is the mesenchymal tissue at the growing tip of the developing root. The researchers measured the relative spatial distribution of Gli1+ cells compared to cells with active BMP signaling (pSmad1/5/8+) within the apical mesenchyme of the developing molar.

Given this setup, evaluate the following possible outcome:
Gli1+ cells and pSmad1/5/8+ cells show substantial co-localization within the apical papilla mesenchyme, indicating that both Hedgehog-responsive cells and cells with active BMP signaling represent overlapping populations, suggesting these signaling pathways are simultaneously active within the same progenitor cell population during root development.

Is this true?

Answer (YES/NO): NO